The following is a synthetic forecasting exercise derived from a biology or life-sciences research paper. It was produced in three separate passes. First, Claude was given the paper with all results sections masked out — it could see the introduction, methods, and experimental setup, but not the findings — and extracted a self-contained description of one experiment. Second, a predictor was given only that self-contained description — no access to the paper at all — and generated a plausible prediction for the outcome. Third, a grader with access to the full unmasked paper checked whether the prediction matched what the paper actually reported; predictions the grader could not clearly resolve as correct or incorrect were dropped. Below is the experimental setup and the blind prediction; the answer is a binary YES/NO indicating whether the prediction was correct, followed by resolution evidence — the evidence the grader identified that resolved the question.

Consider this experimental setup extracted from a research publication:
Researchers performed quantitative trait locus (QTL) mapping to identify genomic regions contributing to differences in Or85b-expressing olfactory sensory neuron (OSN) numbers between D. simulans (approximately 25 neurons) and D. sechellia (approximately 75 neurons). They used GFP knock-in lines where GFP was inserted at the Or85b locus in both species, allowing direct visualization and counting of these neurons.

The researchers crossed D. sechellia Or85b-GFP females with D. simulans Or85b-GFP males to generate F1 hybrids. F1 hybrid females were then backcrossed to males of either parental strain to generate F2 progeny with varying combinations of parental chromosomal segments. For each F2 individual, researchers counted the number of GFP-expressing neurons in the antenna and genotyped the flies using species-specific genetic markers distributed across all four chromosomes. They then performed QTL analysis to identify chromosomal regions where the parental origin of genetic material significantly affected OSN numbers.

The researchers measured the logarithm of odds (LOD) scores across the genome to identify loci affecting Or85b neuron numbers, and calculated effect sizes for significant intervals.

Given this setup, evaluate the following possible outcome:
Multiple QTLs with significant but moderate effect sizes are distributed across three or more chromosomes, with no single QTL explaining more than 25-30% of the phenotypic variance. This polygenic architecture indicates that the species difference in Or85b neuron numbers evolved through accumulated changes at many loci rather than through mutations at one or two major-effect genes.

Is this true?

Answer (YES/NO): NO